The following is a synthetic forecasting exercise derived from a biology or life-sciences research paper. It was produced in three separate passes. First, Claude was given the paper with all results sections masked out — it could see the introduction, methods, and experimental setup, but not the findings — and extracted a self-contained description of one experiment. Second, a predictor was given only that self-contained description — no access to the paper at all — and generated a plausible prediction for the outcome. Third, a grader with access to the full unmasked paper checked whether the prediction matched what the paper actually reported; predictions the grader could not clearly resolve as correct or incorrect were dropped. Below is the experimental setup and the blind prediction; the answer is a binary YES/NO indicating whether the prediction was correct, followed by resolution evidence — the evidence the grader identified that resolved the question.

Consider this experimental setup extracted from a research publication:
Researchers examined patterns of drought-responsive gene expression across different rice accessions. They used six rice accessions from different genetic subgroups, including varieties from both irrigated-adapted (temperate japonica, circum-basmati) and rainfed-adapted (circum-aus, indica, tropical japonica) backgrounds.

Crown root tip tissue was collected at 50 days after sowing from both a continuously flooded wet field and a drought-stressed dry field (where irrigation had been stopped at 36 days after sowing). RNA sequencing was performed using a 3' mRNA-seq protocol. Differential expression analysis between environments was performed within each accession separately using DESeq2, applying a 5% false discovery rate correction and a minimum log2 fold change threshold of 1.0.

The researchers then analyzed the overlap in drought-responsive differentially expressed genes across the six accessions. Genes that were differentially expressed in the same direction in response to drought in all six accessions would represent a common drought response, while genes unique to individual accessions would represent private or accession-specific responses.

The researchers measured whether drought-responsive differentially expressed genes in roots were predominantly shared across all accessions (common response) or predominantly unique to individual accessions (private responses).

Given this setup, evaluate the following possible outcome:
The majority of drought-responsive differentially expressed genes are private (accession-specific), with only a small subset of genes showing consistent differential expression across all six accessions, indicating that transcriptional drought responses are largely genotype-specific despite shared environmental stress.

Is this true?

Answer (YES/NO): YES